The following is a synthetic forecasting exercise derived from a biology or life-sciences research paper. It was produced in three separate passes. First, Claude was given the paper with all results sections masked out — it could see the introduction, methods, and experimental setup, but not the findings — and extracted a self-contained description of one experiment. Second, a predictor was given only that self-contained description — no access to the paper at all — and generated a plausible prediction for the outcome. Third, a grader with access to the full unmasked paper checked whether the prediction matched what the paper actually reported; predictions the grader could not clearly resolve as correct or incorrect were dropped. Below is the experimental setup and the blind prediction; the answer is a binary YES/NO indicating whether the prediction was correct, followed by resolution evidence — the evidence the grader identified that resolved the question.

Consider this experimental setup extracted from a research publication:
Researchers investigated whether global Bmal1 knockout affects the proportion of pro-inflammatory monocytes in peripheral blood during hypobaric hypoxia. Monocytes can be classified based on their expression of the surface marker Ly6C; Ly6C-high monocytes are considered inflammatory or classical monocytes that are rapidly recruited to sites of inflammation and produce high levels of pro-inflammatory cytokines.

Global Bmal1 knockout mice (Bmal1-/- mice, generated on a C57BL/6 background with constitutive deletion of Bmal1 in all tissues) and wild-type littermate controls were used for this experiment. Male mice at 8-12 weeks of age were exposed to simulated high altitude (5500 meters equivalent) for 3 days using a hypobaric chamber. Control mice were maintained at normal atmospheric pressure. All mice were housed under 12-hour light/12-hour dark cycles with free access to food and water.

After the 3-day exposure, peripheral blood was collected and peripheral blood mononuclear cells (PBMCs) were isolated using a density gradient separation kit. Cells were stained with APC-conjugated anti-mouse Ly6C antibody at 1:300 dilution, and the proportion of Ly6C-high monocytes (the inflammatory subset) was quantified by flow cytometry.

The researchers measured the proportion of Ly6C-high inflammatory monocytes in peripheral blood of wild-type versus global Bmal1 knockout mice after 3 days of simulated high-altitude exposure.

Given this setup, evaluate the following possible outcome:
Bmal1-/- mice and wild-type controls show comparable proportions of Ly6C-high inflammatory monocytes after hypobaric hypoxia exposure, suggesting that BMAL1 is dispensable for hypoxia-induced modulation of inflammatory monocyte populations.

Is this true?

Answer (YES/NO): NO